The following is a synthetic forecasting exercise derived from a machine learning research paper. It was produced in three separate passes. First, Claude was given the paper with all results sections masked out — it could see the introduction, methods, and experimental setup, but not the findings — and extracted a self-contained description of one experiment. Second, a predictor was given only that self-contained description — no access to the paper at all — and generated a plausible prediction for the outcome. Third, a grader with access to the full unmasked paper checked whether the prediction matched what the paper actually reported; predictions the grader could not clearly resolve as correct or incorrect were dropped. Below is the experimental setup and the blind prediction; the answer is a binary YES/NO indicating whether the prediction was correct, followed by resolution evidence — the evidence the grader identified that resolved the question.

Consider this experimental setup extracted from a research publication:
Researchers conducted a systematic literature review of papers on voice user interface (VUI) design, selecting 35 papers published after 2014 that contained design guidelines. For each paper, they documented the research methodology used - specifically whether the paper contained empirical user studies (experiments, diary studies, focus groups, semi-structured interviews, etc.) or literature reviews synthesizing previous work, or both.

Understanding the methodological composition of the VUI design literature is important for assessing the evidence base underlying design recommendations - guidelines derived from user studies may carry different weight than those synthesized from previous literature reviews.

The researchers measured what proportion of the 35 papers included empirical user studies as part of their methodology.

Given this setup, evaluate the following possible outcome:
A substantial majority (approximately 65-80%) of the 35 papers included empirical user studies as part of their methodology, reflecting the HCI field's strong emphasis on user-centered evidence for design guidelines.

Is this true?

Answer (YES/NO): NO